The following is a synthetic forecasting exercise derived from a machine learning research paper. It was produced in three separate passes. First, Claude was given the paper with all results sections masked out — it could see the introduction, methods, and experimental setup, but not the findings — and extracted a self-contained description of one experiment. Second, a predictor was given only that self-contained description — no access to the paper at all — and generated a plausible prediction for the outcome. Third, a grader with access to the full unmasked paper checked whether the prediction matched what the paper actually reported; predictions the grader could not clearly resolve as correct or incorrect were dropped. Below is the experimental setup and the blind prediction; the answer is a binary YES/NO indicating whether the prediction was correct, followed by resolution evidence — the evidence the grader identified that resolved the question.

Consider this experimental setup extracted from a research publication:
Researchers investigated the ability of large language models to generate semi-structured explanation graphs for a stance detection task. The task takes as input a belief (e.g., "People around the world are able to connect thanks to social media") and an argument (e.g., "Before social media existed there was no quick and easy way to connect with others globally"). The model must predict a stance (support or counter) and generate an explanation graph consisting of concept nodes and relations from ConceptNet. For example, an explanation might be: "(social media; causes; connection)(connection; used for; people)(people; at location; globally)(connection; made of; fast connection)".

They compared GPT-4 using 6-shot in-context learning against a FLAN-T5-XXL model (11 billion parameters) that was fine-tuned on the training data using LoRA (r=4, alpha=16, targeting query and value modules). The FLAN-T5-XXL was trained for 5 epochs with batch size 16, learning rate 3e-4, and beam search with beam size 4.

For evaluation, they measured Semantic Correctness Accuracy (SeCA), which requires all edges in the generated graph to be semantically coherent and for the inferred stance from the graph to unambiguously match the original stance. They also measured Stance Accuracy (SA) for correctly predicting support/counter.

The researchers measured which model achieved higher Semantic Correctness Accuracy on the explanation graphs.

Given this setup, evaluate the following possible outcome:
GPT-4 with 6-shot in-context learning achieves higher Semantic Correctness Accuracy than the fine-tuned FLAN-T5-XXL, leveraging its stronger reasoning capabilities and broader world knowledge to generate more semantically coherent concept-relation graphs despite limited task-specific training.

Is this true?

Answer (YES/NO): NO